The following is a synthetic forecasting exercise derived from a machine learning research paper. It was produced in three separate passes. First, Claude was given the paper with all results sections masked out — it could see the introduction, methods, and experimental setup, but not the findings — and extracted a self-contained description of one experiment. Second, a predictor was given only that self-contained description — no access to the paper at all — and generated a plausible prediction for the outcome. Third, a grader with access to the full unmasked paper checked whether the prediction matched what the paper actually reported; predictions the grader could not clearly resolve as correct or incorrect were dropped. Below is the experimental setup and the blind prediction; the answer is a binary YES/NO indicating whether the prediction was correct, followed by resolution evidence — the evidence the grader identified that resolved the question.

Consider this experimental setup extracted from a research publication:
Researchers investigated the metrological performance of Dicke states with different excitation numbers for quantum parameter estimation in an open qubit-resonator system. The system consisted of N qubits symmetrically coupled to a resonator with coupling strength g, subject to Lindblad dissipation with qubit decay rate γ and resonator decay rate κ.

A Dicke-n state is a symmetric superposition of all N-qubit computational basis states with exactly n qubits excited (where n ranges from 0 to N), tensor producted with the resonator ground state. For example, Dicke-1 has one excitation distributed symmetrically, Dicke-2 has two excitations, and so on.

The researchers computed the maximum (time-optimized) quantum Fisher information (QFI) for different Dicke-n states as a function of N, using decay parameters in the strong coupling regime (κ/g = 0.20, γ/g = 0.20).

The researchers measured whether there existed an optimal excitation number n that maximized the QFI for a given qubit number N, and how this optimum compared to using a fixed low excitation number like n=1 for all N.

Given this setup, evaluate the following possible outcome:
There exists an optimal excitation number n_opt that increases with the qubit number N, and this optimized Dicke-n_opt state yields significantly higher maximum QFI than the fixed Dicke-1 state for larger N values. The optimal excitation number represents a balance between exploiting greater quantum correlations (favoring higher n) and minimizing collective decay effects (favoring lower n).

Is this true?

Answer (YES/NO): YES